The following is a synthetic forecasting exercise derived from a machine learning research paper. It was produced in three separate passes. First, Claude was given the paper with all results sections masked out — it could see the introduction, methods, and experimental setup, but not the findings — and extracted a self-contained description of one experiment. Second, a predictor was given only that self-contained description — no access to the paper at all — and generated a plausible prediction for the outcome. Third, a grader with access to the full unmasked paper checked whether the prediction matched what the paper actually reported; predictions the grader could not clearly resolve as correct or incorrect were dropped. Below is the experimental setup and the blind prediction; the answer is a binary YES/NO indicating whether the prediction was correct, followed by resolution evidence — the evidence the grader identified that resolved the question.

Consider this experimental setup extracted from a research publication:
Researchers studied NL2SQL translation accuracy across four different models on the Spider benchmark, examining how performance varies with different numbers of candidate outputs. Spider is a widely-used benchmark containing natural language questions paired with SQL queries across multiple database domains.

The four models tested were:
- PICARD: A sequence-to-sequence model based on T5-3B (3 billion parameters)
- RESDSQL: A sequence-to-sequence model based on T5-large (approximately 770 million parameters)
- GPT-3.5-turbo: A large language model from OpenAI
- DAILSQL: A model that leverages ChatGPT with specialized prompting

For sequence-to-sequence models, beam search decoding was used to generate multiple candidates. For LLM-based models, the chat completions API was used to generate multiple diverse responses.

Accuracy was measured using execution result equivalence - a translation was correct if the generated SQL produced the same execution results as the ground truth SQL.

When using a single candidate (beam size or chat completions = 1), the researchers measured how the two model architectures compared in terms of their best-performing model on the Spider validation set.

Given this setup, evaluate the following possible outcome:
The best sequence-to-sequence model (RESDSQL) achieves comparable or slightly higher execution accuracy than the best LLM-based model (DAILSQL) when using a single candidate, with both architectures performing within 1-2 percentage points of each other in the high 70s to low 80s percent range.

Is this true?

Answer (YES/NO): NO